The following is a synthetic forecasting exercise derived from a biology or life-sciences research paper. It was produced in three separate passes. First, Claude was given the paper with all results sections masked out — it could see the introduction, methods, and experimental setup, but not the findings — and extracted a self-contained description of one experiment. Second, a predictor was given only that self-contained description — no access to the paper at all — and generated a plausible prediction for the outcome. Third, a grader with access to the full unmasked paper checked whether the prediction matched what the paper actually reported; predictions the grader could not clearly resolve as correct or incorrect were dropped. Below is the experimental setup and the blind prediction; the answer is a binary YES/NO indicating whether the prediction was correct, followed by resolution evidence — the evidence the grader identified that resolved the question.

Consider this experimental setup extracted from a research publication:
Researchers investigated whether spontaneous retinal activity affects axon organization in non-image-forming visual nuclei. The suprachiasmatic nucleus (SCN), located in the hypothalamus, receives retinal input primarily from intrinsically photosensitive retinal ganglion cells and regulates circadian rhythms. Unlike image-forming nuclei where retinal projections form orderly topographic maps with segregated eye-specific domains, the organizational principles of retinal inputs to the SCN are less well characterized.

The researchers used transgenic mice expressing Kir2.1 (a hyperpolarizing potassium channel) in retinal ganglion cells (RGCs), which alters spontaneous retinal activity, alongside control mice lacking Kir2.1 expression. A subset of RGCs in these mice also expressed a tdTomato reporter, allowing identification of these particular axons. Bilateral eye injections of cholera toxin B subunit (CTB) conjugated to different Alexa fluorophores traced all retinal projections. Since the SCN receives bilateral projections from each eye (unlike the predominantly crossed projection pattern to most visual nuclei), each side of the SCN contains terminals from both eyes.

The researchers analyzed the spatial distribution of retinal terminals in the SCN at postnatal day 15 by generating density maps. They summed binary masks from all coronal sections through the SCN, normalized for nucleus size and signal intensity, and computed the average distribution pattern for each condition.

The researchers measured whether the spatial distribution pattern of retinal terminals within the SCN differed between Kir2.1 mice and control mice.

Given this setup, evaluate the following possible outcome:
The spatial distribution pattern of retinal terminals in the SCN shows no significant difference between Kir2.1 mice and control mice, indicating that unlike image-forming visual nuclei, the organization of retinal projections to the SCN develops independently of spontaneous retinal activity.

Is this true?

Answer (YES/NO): NO